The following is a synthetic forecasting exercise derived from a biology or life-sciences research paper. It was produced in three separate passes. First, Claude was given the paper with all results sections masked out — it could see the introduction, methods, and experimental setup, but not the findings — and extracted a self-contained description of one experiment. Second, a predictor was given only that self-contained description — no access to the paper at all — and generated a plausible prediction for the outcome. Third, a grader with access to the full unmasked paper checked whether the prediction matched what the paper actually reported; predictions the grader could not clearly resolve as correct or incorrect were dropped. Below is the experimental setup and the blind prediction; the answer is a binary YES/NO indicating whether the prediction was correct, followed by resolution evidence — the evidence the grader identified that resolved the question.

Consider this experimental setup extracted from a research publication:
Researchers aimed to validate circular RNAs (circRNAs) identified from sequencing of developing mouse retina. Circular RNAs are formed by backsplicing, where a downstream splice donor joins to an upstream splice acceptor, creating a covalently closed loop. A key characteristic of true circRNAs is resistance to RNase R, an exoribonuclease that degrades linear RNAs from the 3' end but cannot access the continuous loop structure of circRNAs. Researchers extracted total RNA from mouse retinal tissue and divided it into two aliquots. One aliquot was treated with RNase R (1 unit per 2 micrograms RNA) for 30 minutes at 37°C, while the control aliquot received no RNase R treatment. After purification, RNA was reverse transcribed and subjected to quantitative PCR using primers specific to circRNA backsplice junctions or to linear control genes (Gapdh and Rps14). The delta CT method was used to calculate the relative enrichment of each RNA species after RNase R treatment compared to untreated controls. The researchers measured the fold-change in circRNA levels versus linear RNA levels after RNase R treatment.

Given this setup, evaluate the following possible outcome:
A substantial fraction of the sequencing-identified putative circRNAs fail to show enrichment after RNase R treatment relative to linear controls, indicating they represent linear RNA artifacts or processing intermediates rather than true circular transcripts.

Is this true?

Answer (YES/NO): NO